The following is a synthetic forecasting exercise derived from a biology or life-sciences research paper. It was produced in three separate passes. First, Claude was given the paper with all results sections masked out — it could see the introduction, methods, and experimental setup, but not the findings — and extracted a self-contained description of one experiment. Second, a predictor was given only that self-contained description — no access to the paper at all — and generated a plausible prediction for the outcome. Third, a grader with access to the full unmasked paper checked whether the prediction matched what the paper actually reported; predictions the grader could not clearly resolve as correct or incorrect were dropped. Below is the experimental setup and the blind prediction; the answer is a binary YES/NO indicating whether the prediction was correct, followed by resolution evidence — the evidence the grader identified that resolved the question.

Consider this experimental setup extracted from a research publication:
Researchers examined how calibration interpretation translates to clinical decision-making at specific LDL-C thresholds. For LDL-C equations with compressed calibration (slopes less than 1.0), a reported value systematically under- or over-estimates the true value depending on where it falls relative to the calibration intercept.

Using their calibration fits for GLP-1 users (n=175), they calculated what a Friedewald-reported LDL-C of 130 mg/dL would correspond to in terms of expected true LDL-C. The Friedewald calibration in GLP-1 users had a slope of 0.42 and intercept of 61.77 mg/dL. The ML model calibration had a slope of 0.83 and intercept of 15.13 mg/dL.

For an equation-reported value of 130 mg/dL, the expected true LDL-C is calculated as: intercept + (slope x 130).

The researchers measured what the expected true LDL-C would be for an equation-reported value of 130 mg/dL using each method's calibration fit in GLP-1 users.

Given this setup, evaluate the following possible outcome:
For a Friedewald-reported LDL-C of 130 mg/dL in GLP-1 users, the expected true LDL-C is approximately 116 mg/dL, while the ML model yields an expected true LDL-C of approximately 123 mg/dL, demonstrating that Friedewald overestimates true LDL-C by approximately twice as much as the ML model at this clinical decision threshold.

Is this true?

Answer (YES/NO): NO